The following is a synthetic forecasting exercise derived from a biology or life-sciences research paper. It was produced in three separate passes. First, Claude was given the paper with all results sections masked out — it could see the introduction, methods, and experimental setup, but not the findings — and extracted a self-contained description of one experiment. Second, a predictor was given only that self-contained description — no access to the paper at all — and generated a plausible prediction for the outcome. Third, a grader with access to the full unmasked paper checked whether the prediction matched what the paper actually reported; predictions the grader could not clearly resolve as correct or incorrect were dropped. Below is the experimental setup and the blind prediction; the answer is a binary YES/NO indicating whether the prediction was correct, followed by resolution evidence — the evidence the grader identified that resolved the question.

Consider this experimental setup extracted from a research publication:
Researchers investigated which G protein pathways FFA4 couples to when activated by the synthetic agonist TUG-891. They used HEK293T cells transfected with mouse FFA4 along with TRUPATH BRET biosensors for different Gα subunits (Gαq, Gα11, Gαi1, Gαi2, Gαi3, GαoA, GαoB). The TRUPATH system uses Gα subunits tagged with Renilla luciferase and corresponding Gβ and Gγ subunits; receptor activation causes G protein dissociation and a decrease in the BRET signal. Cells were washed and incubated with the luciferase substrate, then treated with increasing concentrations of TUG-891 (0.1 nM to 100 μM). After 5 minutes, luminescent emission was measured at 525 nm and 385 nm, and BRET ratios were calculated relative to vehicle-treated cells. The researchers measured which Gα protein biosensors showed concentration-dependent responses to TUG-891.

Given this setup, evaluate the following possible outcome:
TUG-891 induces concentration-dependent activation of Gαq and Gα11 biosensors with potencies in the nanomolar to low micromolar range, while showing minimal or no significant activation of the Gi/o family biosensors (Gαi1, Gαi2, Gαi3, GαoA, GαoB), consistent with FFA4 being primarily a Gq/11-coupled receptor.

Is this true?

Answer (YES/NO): NO